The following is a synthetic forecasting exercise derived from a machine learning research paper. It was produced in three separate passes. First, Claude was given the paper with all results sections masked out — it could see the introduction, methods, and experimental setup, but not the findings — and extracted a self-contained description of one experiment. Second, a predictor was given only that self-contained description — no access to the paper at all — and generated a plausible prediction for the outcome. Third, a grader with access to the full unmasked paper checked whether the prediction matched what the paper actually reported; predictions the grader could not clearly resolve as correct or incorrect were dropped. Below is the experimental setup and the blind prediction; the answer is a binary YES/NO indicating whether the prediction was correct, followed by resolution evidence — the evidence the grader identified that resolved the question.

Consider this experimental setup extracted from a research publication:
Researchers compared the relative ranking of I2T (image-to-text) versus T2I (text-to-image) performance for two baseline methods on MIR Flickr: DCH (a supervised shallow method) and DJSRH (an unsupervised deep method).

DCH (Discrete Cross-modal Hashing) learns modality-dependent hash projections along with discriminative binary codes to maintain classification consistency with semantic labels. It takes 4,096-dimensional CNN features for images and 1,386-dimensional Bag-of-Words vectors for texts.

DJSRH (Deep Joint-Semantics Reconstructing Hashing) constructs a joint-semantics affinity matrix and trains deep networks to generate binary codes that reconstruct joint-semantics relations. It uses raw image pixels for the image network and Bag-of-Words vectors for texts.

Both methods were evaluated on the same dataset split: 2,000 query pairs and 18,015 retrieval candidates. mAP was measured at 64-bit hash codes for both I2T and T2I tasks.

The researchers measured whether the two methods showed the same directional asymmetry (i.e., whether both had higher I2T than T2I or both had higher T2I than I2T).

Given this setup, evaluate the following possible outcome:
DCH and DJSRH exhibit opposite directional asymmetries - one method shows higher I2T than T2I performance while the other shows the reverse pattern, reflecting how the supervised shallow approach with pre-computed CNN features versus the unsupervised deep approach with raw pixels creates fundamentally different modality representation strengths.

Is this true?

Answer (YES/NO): YES